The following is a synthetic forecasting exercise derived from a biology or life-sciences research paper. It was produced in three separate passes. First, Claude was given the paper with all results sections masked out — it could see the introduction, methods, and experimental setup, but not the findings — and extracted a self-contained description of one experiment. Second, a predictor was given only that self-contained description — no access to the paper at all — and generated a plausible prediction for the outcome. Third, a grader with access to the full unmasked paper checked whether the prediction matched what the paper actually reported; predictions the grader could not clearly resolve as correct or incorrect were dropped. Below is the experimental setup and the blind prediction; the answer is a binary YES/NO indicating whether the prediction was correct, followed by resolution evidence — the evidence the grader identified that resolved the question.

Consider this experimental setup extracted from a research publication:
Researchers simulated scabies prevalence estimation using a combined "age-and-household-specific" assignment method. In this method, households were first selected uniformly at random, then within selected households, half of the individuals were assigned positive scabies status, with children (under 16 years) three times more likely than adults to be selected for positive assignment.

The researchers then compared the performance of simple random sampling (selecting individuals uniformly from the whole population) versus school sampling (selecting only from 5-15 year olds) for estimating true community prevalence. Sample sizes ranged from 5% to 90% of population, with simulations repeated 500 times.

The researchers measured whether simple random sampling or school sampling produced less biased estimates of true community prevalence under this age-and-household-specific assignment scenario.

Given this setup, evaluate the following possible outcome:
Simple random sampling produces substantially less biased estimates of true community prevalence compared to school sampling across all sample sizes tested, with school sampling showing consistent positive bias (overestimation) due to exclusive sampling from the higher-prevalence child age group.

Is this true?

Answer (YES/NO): YES